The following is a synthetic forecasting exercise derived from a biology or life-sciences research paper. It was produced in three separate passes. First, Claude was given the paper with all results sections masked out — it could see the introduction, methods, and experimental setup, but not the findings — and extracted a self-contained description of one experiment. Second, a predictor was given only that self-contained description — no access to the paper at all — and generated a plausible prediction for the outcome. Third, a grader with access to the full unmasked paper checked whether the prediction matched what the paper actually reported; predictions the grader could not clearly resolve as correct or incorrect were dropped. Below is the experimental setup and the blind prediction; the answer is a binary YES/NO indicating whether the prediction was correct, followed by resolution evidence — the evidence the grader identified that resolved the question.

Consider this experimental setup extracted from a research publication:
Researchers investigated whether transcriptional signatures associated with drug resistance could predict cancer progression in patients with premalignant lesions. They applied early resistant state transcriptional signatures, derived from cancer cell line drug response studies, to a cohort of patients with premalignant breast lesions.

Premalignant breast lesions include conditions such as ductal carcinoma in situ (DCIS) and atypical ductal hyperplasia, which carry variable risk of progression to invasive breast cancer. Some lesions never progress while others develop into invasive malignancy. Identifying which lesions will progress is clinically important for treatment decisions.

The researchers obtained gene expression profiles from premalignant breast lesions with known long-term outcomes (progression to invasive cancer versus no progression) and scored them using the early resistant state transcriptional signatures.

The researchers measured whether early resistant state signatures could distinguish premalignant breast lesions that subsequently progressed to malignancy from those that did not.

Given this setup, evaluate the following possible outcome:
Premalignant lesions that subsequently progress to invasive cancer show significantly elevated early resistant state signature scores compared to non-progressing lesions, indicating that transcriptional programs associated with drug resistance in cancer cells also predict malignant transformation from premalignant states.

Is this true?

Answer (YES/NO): YES